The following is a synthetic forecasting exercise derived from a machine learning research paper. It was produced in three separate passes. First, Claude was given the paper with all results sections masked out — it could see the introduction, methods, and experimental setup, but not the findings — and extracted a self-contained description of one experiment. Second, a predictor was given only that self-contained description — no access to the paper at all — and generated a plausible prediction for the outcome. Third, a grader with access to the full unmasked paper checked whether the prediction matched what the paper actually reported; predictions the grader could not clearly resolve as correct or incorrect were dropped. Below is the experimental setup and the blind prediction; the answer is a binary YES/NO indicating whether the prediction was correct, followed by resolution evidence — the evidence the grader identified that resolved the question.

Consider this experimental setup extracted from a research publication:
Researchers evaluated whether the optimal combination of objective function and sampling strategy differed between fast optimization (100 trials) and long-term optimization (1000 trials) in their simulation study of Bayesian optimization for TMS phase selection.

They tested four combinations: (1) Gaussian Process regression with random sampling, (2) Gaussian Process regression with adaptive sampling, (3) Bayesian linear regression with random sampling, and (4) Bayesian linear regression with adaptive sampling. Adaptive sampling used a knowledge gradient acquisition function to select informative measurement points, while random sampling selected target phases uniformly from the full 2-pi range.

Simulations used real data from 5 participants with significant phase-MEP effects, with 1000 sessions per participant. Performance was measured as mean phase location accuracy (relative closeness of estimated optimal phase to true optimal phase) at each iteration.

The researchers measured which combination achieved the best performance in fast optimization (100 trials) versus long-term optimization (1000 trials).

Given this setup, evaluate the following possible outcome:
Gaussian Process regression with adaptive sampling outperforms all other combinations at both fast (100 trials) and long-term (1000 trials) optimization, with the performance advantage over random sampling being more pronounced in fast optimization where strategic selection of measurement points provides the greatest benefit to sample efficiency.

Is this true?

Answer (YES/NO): NO